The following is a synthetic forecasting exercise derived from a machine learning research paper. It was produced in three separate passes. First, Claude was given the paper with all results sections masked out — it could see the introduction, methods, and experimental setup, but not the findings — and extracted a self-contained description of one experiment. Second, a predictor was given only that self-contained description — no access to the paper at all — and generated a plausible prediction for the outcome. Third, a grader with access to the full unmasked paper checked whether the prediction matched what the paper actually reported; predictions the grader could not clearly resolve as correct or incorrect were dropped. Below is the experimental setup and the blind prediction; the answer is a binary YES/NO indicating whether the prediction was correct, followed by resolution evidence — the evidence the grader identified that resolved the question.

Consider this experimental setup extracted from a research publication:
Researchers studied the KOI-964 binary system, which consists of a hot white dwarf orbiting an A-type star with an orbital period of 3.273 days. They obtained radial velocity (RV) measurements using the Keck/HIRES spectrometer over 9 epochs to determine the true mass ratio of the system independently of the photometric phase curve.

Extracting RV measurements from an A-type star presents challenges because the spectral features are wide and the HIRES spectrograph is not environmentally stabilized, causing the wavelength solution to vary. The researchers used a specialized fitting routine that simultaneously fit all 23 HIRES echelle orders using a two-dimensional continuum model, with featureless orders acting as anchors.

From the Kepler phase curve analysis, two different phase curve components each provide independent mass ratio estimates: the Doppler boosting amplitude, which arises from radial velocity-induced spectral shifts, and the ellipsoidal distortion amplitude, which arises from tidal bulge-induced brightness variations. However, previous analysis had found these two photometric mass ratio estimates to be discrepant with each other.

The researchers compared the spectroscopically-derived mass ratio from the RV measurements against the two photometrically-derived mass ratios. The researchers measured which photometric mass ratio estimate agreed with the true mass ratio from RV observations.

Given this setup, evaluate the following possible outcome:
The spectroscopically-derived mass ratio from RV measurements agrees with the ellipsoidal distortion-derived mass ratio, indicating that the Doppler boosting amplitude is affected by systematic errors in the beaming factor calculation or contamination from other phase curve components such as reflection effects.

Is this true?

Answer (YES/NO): NO